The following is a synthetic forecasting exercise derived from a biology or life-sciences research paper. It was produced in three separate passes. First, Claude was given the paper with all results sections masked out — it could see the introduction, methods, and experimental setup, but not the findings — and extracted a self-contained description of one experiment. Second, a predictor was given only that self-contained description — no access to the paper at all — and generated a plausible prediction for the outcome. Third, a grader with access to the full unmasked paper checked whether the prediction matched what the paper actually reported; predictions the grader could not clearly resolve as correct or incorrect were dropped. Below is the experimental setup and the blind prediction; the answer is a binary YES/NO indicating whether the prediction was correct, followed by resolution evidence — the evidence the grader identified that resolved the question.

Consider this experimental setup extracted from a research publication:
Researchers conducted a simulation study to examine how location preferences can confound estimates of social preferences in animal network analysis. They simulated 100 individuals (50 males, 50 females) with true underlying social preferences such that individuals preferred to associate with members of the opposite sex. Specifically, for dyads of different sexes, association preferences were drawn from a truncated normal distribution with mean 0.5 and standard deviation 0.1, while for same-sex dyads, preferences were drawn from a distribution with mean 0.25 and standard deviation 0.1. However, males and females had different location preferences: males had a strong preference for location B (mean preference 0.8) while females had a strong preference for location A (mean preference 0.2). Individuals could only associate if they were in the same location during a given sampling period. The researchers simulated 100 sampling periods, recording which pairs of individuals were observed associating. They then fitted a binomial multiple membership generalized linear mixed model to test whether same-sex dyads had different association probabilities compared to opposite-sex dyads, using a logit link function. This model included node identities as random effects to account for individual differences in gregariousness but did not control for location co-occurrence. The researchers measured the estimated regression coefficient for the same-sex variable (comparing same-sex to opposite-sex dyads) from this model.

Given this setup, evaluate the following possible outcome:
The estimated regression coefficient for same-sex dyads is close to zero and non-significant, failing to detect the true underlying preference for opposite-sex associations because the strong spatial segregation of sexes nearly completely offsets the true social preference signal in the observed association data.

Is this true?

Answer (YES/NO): YES